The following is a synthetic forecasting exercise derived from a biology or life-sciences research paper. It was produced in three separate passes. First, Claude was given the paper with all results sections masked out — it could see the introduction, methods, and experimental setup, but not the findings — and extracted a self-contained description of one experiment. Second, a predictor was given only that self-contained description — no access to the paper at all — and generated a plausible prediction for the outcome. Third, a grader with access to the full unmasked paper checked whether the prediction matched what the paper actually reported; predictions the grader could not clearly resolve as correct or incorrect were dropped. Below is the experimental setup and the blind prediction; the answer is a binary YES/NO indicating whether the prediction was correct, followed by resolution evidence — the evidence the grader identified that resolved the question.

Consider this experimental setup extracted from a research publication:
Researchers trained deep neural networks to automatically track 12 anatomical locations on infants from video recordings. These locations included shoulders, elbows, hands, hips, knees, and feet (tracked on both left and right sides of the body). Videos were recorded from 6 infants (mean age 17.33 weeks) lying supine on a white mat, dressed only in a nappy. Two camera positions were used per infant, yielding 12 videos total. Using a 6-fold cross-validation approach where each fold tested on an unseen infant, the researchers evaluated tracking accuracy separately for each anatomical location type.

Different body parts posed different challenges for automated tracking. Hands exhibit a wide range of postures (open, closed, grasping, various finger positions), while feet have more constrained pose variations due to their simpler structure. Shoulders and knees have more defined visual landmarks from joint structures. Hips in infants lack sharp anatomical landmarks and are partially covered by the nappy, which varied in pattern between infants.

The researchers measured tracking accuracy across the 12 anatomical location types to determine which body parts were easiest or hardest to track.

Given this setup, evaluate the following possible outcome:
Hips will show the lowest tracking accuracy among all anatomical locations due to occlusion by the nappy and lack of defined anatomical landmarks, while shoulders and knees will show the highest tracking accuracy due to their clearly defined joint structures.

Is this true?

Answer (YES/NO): NO